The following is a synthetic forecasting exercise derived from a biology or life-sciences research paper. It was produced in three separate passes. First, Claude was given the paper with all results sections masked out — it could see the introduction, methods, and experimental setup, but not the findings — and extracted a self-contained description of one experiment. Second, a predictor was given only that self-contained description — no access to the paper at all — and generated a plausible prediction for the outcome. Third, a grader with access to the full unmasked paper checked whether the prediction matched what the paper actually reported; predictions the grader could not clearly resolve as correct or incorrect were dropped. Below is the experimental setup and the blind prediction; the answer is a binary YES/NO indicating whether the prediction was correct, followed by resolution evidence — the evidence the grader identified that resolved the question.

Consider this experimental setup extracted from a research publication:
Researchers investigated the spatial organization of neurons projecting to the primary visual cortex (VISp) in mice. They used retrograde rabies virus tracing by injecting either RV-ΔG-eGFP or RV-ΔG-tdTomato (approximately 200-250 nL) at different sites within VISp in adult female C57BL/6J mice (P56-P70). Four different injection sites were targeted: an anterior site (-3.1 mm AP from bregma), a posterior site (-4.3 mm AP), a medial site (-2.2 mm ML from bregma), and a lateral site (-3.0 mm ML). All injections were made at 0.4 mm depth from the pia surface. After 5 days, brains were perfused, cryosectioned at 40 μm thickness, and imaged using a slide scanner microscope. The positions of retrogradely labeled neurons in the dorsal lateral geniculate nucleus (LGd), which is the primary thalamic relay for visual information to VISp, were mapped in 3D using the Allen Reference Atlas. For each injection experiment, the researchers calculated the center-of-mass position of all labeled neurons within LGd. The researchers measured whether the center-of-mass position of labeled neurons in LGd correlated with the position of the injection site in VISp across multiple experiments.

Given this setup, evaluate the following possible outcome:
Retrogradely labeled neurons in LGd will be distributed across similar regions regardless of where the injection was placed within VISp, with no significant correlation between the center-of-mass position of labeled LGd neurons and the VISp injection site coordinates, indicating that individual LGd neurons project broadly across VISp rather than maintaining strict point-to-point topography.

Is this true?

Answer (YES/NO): NO